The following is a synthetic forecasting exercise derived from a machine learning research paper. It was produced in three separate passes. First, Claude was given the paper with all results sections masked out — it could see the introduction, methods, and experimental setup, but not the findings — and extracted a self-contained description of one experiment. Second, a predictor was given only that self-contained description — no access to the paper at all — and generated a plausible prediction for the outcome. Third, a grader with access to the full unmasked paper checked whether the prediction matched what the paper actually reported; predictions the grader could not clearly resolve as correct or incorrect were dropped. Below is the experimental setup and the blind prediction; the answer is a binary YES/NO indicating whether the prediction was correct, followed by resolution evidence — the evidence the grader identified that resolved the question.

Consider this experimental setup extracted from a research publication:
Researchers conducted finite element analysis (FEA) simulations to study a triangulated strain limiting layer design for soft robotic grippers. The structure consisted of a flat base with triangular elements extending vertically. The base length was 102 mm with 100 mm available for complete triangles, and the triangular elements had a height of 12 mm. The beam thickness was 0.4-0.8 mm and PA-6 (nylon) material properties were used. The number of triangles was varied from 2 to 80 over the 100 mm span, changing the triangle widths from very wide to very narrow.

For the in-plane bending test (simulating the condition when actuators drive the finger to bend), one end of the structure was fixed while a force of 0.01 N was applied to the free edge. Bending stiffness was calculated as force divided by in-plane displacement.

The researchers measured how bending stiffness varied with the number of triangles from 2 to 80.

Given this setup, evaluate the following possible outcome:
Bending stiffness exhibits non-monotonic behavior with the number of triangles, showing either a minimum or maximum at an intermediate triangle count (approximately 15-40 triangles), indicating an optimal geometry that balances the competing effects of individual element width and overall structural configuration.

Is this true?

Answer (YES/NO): NO